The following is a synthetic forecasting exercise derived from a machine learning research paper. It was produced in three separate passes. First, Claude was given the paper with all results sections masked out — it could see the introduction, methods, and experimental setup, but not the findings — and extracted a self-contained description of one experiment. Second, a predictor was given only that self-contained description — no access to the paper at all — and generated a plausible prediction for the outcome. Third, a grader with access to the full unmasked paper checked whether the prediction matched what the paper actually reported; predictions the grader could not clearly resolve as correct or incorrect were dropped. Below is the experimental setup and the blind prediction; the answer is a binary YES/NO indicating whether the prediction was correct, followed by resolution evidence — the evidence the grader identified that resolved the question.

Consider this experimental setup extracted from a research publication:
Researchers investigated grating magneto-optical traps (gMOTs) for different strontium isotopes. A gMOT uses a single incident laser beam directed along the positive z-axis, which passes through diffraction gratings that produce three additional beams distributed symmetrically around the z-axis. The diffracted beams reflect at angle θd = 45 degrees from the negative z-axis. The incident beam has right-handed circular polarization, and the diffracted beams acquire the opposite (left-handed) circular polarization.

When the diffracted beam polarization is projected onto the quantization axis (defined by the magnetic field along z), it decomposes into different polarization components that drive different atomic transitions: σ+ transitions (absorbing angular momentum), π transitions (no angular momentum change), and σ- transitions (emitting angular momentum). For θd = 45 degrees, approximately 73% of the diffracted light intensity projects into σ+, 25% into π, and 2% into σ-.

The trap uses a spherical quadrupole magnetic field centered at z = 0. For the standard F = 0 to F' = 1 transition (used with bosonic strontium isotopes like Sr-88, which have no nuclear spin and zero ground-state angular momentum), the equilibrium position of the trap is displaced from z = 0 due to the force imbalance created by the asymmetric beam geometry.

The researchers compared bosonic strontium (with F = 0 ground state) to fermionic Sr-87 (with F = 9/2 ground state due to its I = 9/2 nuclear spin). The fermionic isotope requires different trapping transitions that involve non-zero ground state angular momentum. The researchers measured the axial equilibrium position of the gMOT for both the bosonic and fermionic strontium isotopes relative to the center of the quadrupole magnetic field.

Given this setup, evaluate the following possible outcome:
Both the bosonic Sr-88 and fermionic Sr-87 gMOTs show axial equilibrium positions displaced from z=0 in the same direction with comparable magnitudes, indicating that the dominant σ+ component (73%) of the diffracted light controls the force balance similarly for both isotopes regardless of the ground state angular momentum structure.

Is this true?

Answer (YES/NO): NO